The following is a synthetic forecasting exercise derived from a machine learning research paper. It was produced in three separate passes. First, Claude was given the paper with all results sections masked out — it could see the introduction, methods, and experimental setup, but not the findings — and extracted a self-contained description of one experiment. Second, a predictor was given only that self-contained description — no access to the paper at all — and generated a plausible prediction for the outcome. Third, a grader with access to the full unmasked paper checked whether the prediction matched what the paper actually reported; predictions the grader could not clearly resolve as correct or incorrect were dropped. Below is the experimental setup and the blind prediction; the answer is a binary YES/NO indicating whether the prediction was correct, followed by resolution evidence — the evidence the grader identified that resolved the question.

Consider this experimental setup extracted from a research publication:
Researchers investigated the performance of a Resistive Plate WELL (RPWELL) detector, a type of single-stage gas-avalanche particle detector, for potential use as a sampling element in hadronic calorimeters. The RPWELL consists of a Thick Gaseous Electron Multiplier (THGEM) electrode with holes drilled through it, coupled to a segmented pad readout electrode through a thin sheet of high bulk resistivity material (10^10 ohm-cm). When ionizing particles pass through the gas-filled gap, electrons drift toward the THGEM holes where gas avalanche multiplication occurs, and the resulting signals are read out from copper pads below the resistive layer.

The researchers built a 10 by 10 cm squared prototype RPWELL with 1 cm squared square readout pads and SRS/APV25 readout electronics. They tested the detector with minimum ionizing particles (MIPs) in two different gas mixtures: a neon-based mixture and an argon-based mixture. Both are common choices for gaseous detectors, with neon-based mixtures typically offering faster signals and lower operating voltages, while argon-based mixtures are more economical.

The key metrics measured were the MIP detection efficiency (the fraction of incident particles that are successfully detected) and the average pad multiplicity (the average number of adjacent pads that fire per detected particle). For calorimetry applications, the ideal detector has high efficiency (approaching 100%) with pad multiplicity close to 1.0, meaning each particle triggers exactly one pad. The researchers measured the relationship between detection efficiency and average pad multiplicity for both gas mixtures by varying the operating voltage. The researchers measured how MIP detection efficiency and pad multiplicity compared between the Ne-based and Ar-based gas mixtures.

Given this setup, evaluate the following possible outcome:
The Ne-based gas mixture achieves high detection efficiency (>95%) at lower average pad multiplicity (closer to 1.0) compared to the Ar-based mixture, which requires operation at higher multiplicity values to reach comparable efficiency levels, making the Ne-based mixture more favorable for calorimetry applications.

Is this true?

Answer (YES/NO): NO